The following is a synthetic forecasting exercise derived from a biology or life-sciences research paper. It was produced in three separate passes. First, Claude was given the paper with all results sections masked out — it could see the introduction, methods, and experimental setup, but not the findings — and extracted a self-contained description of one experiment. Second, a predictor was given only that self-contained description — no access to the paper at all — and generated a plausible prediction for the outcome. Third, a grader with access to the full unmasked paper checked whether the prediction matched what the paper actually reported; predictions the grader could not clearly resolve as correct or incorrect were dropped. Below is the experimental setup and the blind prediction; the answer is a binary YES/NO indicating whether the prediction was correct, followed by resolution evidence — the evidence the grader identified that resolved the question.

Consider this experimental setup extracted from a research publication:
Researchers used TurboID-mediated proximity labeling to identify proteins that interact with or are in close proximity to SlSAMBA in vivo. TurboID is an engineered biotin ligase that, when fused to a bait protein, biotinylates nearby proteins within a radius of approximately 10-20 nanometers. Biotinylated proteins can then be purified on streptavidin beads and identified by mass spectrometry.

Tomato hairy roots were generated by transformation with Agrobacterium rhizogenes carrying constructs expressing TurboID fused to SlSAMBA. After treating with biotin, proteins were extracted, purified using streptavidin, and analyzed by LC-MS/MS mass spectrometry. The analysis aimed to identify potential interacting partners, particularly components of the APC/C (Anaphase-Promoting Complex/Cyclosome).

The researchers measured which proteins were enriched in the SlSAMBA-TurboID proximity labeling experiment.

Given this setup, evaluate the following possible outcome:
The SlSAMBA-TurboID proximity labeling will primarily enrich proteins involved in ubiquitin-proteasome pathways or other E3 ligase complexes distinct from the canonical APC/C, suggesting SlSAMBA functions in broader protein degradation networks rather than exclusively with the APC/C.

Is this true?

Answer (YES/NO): NO